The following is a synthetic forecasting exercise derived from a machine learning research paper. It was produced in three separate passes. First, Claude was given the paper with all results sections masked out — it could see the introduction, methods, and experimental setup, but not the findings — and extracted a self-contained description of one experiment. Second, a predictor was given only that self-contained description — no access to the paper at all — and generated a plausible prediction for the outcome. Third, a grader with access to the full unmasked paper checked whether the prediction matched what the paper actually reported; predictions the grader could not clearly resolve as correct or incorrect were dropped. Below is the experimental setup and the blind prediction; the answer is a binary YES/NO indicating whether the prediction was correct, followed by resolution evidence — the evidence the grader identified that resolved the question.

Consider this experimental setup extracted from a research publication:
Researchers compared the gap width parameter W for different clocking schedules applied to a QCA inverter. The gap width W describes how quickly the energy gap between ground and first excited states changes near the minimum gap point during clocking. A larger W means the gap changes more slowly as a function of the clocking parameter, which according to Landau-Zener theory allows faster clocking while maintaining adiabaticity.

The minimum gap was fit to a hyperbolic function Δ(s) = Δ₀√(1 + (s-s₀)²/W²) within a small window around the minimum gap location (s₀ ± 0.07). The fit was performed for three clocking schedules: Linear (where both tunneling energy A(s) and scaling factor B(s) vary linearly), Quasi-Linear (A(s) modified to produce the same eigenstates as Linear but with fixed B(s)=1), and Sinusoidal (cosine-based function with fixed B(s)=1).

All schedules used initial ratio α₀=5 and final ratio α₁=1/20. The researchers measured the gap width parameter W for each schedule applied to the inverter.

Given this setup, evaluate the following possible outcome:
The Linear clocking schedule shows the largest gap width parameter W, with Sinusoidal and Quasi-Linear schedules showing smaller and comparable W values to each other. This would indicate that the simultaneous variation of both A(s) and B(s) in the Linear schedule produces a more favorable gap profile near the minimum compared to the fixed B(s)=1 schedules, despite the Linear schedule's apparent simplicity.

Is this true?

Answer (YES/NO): NO